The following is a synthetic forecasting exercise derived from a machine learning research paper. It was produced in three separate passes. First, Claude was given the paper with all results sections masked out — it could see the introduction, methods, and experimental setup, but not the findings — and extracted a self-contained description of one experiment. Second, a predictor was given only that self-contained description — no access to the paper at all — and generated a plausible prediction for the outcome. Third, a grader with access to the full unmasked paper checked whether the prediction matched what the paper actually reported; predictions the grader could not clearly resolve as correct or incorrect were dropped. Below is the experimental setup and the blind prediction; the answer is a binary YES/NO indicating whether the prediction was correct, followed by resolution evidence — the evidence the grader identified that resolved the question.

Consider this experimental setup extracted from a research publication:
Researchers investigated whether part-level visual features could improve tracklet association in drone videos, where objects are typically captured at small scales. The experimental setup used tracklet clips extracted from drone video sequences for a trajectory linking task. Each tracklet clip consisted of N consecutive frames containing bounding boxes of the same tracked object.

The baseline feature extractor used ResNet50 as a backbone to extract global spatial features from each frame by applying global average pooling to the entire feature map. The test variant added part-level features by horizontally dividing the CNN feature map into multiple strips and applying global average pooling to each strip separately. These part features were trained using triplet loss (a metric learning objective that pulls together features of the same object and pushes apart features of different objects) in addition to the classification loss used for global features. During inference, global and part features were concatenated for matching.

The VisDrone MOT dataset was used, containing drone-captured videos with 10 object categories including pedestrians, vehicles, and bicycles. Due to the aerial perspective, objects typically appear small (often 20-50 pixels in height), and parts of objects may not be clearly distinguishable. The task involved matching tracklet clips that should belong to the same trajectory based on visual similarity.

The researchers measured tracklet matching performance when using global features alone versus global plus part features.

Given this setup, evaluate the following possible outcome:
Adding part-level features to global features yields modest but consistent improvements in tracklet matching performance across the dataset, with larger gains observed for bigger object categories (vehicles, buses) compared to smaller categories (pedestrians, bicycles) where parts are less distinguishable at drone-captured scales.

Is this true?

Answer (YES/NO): YES